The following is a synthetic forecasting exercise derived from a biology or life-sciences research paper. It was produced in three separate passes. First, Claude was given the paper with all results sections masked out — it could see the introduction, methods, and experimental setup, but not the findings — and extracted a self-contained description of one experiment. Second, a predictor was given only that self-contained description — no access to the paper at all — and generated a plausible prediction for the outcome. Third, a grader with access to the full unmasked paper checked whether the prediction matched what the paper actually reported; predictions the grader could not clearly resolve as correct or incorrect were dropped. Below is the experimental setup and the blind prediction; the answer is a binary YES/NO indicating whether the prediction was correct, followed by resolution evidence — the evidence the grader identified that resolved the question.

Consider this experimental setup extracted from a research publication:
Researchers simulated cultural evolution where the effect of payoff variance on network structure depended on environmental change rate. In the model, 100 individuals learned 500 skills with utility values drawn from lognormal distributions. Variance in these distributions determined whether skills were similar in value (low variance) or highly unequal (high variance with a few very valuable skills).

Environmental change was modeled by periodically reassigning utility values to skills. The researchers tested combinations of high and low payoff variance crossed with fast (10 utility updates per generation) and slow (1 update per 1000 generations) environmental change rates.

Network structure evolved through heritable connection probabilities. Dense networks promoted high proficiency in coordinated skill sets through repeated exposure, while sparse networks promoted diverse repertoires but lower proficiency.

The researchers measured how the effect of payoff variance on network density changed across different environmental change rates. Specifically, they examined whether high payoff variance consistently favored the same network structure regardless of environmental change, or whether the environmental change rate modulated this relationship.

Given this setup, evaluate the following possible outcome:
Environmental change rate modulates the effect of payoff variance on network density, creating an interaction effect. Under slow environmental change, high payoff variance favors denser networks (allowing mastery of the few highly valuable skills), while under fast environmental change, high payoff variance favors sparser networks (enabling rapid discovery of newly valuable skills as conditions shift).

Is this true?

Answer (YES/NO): YES